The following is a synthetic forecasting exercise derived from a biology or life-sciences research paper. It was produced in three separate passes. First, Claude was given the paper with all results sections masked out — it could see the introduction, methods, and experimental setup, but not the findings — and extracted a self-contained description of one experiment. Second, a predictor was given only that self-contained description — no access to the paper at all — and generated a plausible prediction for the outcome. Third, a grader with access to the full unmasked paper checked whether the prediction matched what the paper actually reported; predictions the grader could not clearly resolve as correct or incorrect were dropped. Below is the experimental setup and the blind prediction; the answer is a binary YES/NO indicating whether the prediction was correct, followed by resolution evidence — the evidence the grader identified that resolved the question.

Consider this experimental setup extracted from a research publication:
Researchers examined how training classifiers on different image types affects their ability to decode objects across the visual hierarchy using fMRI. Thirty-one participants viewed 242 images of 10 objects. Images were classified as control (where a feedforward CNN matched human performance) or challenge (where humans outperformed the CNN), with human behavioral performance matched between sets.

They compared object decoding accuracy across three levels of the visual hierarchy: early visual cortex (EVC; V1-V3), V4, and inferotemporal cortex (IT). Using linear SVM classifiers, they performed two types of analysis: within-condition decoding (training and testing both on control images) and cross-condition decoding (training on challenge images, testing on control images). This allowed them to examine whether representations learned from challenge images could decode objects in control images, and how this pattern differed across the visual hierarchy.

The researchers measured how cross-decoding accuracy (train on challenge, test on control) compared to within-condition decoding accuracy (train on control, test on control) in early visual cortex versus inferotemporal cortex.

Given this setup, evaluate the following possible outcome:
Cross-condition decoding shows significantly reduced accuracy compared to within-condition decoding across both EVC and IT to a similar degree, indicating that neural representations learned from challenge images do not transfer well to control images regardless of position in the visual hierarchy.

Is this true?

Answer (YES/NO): NO